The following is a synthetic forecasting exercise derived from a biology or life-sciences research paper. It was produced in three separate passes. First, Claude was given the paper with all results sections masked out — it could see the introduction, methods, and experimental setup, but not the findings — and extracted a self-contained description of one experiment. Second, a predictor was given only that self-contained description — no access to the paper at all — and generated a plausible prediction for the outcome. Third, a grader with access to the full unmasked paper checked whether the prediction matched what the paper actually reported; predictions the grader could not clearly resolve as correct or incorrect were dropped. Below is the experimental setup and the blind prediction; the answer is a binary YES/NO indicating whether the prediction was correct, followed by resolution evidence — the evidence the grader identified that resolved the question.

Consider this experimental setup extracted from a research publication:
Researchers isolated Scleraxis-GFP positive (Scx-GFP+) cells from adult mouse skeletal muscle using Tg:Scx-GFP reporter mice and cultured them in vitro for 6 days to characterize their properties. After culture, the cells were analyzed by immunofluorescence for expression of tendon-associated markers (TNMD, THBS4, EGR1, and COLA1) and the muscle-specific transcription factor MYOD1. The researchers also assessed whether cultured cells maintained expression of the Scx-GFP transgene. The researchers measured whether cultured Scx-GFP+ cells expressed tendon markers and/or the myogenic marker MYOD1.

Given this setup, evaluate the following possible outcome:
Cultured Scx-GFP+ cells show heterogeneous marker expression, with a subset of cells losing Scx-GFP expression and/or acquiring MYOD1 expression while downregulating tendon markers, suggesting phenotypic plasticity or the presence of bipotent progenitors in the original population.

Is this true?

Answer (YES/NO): NO